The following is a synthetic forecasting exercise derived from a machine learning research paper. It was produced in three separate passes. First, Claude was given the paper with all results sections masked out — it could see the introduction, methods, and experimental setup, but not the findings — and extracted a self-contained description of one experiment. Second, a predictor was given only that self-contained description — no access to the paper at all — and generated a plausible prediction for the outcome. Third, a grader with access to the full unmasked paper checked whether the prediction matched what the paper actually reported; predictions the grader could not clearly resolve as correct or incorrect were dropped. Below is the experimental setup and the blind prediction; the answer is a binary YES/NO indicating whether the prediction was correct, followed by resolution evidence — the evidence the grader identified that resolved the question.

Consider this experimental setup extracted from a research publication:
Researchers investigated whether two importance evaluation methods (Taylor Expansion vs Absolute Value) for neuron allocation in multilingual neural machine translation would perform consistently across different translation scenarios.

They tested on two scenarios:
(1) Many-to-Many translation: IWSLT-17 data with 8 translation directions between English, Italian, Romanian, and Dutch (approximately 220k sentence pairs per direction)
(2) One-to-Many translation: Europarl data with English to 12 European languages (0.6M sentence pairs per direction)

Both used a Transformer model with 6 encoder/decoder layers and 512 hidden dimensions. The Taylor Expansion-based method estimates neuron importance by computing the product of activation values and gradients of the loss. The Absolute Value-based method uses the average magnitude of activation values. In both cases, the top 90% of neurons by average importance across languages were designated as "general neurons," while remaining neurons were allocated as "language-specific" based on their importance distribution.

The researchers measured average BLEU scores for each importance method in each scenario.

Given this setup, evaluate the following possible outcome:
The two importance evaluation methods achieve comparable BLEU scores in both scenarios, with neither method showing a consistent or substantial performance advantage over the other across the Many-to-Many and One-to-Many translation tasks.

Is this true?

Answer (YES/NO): YES